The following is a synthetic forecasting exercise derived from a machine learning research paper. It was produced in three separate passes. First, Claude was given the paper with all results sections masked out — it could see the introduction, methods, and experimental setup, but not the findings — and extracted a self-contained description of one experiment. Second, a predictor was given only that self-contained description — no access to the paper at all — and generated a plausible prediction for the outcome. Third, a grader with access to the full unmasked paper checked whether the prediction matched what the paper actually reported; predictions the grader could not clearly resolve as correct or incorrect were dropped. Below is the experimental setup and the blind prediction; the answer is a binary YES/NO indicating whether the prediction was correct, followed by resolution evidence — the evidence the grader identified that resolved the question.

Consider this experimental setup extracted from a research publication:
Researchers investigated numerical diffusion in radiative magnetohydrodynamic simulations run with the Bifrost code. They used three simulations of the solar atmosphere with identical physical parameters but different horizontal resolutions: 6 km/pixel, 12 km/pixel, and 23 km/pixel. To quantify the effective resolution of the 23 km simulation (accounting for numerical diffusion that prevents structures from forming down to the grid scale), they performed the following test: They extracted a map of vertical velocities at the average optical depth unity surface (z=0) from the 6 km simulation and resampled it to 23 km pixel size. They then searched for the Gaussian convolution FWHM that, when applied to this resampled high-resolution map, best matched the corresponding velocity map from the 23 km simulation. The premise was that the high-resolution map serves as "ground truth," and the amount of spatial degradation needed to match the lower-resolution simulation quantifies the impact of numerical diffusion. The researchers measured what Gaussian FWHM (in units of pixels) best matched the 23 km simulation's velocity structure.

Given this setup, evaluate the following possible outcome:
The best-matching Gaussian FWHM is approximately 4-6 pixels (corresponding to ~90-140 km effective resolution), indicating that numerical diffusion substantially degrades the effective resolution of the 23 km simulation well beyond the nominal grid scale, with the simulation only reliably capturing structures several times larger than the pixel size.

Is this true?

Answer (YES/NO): YES